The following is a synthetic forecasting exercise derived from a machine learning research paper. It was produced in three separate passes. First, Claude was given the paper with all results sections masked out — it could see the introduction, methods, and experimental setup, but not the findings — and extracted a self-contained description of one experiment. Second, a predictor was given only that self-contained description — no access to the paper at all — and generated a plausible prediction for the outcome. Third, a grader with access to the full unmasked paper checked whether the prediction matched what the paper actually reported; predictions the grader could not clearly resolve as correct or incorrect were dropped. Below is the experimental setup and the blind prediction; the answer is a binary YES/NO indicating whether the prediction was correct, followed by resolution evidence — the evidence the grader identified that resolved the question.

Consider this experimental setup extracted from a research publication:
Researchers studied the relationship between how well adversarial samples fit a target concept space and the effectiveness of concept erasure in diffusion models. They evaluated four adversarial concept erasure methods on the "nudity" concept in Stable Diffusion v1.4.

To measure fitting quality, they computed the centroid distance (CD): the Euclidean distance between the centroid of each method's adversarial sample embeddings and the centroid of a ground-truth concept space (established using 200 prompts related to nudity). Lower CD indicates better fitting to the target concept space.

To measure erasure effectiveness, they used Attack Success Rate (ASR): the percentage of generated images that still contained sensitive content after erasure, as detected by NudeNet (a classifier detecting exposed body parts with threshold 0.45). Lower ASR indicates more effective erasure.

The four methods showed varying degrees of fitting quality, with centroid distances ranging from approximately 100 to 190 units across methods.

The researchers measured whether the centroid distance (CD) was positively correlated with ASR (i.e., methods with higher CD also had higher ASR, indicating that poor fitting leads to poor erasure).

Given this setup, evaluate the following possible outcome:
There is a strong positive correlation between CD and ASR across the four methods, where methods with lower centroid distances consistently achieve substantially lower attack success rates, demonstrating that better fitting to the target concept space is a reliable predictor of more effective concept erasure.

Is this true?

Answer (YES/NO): YES